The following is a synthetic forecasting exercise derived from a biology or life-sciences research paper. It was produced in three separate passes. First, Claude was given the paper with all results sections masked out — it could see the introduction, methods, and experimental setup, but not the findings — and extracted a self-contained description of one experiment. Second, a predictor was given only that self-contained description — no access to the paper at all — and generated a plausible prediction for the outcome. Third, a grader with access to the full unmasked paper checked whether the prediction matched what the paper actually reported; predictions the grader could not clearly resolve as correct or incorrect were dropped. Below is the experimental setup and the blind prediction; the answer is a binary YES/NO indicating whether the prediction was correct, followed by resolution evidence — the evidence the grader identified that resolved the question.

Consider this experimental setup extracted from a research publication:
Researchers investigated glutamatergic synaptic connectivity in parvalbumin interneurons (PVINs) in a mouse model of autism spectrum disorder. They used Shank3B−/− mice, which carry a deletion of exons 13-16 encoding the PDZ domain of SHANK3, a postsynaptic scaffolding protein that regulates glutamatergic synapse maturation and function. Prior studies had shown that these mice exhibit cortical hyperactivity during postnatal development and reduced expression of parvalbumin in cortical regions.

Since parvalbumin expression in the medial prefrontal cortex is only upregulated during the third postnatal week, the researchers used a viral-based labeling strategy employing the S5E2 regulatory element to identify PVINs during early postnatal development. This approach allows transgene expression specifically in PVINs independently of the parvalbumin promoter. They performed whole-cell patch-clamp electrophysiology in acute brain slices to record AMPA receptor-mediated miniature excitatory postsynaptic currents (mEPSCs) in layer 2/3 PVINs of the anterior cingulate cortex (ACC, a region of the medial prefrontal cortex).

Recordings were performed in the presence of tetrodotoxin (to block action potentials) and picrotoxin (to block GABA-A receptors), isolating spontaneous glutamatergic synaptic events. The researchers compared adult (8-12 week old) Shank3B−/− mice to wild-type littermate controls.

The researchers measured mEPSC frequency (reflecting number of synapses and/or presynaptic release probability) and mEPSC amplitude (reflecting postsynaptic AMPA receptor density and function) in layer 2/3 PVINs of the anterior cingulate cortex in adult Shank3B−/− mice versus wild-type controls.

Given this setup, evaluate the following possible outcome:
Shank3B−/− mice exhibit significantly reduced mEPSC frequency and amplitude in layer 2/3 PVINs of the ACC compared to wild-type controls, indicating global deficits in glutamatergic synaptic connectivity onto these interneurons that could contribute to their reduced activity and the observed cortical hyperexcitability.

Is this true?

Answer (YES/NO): YES